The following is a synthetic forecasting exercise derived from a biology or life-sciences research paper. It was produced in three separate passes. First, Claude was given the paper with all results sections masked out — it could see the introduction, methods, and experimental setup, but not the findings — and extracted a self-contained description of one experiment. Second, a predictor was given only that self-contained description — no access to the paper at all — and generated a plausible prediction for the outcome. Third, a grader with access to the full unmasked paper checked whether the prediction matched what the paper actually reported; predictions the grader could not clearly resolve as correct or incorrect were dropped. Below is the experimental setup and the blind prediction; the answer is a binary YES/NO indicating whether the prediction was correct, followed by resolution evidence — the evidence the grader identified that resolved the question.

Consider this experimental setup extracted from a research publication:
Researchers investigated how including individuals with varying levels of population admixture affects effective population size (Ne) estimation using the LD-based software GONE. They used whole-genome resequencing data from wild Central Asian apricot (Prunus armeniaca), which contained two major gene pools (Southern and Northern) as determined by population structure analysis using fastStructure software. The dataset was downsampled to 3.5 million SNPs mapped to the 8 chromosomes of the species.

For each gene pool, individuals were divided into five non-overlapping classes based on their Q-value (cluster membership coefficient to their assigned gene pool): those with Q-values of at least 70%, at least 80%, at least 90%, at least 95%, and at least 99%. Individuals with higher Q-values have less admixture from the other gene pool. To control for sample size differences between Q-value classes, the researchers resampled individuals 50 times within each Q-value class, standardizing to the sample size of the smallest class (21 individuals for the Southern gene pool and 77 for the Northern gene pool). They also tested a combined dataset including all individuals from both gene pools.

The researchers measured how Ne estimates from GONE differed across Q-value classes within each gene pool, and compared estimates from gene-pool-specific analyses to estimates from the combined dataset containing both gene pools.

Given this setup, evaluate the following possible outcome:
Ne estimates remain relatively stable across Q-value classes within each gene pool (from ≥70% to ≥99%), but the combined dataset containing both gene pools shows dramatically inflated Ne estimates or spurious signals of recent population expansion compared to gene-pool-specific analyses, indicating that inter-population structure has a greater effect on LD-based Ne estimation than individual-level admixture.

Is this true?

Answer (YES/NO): NO